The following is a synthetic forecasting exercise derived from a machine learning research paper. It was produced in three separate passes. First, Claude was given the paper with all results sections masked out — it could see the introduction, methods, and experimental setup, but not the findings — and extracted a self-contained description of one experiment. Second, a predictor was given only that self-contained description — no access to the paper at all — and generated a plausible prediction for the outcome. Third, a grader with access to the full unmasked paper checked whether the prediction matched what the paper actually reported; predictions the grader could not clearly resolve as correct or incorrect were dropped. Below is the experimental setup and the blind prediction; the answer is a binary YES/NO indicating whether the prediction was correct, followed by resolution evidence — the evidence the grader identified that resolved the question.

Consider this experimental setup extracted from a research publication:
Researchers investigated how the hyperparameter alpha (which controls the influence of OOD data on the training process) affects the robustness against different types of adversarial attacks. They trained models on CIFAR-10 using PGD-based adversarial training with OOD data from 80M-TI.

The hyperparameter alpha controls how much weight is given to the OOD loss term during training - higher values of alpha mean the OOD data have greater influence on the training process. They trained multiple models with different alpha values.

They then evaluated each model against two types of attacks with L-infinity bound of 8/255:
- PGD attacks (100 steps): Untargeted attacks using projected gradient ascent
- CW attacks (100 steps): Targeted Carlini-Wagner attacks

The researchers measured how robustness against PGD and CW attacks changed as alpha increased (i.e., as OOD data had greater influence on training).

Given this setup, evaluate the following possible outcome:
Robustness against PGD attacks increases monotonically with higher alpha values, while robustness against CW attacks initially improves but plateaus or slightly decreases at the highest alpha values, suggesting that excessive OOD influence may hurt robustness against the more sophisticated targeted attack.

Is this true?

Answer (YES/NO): NO